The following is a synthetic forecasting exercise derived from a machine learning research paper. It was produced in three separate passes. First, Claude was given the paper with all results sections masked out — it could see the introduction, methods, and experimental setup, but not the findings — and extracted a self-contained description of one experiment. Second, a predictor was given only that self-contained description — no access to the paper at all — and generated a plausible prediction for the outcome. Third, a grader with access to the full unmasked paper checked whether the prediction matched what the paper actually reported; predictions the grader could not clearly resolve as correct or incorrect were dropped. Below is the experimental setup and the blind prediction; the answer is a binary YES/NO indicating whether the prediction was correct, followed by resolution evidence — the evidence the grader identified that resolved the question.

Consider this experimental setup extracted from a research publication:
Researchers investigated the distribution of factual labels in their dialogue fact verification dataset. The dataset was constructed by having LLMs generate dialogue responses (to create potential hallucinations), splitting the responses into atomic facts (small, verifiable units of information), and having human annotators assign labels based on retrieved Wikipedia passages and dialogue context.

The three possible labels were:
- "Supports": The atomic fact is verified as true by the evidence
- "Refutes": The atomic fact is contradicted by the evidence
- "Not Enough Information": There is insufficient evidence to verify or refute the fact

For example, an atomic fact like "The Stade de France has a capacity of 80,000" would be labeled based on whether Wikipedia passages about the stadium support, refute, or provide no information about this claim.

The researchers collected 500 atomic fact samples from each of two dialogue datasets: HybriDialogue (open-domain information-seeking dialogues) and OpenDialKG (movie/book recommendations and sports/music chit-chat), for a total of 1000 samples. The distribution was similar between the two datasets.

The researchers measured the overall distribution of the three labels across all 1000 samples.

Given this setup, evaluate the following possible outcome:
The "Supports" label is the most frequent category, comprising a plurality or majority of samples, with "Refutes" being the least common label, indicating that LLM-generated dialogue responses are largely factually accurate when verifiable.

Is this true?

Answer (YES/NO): NO